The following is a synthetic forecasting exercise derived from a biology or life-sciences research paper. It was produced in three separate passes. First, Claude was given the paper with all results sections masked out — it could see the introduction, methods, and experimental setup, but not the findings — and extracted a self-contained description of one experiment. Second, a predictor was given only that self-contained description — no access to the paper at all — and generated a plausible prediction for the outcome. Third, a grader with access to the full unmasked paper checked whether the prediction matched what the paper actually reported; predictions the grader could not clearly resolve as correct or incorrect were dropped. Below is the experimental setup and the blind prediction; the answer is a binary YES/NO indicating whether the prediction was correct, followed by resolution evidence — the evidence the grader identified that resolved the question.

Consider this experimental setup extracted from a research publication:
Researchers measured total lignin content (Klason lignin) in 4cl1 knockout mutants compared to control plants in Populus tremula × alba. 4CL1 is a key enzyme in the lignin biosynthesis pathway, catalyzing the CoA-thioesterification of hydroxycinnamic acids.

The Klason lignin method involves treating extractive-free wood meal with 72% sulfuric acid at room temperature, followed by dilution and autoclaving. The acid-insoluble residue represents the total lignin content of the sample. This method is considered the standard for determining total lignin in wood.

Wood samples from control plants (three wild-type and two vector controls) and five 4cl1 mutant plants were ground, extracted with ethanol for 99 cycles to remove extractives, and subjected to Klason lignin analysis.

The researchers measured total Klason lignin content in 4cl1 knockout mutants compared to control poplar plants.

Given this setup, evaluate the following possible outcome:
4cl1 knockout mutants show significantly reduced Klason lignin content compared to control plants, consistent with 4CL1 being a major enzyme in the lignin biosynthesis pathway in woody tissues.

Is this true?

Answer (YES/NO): YES